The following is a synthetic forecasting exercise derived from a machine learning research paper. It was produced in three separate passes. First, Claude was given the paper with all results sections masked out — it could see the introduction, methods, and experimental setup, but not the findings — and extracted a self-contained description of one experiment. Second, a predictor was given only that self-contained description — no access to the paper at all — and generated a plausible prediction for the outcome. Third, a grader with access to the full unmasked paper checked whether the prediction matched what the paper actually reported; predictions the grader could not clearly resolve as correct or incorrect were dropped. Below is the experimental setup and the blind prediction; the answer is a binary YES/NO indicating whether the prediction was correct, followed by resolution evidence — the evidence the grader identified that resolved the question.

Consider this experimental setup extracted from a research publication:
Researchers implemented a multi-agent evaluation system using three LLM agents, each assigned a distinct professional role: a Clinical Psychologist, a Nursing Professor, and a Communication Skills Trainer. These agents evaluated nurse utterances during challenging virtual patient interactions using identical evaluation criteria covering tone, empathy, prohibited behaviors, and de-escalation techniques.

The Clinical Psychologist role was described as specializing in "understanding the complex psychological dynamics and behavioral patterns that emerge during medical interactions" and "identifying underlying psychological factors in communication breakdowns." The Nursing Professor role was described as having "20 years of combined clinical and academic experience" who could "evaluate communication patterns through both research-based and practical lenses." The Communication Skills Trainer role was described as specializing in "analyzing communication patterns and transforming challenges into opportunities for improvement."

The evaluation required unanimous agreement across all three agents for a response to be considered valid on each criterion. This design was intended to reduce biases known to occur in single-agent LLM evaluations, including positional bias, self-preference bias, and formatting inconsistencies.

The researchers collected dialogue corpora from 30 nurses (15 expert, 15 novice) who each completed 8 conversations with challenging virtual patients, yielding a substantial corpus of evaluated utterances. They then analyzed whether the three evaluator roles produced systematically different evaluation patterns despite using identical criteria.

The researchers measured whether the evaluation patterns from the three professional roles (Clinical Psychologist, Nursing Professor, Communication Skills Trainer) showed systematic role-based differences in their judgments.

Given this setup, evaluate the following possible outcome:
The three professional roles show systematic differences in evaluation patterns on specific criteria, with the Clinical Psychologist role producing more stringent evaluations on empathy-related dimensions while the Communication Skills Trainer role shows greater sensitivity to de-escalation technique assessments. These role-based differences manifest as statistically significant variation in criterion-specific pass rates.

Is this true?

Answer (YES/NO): NO